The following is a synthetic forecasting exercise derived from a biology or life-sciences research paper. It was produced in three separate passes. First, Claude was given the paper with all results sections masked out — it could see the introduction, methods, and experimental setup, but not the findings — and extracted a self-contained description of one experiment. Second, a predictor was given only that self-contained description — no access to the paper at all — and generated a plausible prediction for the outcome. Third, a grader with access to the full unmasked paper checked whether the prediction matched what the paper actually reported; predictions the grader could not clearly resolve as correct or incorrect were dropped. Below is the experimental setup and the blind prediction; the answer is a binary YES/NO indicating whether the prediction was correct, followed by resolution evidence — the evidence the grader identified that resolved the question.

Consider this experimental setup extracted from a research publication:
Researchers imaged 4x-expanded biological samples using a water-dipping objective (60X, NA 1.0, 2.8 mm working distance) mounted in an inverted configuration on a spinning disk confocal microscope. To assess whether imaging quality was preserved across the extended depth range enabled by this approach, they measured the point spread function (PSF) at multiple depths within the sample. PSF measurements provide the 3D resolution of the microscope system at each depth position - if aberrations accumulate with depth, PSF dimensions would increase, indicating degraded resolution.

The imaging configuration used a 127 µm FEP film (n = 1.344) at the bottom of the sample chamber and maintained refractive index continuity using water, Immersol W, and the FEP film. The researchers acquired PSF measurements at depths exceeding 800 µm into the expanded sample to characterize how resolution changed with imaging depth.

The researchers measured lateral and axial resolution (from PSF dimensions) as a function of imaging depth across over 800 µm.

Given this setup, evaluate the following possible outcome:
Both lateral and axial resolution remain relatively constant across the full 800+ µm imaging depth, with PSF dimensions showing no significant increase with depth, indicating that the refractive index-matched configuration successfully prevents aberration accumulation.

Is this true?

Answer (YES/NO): NO